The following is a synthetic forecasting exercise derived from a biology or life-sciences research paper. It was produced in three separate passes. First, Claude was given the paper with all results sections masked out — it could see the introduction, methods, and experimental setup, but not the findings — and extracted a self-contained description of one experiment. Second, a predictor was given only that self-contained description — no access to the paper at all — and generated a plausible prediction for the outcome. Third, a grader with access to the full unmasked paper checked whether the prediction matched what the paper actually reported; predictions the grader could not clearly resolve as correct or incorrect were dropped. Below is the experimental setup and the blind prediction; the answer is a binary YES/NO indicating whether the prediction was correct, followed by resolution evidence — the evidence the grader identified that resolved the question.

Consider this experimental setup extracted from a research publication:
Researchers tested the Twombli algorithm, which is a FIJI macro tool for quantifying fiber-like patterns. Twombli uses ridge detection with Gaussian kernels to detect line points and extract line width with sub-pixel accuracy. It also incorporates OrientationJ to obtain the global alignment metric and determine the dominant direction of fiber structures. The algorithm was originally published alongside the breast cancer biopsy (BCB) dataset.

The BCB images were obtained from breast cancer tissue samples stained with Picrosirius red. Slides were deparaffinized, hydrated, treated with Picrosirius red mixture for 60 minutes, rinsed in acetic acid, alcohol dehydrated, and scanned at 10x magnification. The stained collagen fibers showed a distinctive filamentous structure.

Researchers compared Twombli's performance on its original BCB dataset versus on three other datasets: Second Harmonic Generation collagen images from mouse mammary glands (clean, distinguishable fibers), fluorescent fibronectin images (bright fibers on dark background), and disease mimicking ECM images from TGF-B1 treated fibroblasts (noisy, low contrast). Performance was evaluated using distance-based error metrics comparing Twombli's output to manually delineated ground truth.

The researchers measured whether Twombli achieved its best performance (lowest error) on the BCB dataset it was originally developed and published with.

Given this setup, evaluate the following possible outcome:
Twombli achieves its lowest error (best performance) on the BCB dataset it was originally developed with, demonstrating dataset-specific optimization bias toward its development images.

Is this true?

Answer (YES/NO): YES